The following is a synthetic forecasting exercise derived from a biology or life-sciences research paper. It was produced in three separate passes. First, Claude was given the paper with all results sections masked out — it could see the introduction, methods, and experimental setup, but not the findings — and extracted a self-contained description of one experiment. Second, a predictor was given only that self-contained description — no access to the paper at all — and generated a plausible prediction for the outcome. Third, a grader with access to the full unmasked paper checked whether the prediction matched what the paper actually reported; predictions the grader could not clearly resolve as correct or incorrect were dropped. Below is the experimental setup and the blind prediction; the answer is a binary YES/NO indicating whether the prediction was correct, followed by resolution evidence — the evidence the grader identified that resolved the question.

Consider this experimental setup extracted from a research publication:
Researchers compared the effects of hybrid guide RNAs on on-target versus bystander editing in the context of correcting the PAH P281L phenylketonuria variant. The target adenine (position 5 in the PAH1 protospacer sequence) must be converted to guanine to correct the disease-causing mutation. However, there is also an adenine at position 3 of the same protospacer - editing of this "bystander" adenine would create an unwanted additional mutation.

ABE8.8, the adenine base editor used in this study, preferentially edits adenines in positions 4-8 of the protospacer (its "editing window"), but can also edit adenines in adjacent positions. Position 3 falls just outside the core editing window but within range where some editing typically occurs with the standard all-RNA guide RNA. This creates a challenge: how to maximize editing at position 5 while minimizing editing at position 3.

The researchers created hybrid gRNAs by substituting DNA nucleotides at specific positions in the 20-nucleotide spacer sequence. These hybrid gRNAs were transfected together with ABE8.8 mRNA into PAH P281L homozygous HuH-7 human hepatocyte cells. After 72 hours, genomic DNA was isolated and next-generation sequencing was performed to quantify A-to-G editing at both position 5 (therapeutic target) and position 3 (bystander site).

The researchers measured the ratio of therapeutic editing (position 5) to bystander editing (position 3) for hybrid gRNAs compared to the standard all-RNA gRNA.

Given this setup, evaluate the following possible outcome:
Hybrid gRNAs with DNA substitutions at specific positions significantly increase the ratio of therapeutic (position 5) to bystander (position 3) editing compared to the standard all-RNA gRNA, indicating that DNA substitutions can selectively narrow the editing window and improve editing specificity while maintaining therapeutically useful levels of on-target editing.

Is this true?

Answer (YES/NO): YES